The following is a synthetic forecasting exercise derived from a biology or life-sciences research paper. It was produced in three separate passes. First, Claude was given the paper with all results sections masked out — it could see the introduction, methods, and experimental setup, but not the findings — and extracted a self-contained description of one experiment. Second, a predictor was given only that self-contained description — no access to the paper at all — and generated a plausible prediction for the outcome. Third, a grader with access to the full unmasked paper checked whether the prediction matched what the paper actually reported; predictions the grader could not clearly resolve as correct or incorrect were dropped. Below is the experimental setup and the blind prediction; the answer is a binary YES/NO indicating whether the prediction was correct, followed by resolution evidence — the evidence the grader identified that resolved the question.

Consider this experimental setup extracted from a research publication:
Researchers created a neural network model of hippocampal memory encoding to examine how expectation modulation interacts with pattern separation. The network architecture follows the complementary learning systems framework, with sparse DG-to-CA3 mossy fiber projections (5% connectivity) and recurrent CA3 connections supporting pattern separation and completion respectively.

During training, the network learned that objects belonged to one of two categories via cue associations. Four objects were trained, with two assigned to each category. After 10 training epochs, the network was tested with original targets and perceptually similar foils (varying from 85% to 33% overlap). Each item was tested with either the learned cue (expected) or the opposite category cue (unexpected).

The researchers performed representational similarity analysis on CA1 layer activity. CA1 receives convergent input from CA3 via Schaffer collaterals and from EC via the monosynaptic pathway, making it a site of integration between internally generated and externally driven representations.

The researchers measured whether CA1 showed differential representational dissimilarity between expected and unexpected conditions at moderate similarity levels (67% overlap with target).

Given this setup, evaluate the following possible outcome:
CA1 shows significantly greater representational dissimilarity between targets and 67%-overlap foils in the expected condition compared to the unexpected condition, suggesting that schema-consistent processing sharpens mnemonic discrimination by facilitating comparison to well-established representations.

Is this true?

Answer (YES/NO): NO